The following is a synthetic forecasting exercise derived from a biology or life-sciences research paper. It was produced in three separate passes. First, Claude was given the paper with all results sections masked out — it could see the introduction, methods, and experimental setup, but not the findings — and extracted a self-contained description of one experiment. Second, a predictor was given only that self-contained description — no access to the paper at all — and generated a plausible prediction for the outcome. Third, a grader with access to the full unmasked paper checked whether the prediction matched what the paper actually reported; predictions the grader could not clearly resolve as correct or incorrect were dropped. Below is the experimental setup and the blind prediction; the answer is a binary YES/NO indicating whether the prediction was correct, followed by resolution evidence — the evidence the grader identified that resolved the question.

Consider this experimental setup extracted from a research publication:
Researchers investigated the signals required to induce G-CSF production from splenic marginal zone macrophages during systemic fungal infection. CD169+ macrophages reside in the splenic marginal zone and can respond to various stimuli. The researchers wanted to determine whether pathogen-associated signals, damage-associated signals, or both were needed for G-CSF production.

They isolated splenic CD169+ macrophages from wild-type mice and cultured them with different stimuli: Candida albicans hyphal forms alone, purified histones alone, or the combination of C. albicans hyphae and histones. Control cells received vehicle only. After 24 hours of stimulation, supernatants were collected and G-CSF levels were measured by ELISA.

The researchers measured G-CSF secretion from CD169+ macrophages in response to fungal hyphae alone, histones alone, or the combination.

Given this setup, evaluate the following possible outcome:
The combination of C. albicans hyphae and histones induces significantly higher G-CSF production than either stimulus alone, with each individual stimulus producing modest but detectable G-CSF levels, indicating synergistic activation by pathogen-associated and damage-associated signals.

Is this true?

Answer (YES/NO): YES